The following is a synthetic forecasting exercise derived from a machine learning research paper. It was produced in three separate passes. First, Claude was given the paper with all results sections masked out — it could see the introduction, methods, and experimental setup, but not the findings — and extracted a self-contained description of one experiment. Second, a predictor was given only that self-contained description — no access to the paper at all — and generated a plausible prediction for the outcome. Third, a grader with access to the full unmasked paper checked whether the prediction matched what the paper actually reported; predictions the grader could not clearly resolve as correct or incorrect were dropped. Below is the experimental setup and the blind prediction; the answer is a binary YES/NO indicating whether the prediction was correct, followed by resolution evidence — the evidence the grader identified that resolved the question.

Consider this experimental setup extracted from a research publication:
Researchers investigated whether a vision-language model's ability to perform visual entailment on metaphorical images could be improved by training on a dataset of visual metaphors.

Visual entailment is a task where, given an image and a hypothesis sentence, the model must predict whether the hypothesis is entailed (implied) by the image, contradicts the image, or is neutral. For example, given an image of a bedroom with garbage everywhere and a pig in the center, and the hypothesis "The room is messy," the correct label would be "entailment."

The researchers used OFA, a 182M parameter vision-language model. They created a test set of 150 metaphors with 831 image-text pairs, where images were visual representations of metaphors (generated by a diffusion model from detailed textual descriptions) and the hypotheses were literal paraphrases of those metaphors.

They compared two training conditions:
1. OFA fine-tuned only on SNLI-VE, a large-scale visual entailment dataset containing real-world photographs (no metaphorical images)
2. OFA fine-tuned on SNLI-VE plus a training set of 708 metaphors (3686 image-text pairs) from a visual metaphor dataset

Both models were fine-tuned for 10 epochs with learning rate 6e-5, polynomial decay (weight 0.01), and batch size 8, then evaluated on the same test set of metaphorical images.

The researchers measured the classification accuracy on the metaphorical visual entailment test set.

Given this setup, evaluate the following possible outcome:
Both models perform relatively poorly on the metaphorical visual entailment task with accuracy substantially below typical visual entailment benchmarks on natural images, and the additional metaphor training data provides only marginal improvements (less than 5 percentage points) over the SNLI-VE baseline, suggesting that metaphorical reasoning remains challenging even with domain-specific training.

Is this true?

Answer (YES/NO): NO